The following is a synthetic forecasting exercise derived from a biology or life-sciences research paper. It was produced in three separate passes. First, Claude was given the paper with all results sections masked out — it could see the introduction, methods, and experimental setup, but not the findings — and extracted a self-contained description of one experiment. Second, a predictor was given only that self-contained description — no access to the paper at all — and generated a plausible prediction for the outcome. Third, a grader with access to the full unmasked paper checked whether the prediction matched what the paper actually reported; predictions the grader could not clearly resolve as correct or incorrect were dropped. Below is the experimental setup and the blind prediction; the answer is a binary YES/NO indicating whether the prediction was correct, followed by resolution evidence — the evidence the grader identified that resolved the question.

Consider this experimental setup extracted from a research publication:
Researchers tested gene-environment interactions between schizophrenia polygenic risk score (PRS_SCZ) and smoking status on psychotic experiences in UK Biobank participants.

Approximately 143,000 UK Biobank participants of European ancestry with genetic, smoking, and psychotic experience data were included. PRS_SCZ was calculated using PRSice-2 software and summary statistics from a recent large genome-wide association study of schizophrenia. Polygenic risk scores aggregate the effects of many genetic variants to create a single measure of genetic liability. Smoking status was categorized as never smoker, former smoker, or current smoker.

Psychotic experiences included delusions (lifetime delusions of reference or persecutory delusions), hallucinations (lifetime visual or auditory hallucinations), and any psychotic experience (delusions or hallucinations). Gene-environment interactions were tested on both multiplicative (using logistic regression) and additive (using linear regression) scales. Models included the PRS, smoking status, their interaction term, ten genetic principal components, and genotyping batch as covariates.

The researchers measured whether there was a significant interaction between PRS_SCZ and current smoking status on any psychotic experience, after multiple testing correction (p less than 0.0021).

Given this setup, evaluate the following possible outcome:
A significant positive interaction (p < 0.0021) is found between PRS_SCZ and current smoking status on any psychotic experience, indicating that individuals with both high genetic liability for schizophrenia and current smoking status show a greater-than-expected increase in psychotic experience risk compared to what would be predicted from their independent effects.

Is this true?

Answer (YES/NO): NO